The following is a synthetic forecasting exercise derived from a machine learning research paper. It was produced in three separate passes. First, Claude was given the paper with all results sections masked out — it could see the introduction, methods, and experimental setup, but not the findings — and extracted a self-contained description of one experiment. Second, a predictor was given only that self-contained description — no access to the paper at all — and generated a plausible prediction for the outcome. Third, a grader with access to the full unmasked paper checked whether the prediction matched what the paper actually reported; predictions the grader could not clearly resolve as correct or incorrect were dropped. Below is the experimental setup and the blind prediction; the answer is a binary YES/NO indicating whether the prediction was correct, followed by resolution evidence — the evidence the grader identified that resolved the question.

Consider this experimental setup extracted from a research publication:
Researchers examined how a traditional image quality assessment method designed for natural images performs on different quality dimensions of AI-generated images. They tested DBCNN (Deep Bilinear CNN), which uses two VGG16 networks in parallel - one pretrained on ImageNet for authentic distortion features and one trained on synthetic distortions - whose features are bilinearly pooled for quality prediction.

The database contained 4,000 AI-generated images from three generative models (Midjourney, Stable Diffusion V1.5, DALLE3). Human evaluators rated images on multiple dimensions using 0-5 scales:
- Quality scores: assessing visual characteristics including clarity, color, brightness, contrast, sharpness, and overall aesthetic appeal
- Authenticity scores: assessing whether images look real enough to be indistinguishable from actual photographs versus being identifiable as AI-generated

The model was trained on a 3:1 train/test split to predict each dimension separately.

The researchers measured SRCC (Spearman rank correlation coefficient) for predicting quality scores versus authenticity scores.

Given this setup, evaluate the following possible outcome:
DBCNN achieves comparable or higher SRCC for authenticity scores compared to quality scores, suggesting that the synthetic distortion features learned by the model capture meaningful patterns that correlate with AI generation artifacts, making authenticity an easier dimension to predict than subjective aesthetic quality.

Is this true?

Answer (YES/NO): NO